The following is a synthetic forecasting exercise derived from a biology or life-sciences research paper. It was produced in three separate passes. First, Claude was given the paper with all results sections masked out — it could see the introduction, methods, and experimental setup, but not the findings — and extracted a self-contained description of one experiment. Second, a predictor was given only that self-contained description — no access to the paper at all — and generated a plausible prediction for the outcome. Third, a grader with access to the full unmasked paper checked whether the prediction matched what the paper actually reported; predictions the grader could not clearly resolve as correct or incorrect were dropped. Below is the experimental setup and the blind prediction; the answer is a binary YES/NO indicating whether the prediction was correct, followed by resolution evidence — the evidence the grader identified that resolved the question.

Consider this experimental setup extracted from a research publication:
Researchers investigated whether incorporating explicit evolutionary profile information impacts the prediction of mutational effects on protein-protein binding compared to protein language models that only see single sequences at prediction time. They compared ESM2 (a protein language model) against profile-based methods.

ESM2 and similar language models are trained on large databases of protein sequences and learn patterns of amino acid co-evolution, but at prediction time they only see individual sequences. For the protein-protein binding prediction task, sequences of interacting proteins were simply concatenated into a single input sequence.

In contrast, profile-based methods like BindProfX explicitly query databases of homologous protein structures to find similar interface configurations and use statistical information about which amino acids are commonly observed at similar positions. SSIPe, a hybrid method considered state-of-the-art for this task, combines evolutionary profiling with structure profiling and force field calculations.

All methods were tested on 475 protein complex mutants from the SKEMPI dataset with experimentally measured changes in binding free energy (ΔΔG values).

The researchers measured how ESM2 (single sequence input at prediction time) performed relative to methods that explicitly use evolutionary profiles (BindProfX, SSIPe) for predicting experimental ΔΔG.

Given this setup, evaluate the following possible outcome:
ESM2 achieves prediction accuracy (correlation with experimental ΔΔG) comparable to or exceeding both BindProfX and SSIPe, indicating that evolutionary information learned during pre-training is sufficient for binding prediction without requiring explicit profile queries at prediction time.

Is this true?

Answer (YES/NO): NO